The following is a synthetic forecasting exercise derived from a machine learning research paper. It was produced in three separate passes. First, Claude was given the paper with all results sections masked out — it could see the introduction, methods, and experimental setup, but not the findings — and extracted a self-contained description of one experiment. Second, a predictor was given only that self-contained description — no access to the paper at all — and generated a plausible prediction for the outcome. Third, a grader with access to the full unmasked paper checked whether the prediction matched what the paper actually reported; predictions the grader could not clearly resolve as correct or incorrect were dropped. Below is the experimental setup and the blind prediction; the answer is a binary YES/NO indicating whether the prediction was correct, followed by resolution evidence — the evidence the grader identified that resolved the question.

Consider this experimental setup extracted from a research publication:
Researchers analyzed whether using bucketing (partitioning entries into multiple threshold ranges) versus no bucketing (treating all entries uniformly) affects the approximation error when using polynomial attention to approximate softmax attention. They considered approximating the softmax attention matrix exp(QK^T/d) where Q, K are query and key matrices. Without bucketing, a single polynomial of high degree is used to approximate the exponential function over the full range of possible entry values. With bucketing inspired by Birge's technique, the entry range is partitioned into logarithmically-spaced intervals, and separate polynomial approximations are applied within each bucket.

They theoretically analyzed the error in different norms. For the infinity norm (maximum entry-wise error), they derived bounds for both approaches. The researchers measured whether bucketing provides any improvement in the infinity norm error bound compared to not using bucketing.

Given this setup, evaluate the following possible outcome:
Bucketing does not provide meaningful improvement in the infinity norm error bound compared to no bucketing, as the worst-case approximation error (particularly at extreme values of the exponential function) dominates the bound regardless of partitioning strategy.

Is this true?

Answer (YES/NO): YES